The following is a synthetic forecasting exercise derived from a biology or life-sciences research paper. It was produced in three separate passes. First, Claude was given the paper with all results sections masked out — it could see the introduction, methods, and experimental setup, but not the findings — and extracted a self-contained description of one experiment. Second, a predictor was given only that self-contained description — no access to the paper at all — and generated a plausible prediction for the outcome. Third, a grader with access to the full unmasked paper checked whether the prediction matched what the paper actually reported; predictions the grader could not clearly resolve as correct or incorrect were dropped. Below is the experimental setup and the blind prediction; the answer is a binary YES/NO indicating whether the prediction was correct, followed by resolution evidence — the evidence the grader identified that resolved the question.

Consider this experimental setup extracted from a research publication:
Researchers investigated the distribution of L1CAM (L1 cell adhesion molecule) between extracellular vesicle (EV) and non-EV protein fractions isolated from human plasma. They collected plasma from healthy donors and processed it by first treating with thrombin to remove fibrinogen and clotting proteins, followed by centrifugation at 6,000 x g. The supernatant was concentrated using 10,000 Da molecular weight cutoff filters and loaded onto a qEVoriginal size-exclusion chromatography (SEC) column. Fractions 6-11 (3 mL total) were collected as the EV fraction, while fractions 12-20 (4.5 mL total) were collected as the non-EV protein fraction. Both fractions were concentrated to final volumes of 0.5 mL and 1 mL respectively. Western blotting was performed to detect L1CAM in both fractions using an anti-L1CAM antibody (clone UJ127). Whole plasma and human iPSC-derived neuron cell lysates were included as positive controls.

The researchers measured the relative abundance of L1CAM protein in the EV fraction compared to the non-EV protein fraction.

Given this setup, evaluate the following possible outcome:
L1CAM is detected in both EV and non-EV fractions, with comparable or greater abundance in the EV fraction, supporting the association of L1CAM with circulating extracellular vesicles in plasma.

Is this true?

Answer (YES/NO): NO